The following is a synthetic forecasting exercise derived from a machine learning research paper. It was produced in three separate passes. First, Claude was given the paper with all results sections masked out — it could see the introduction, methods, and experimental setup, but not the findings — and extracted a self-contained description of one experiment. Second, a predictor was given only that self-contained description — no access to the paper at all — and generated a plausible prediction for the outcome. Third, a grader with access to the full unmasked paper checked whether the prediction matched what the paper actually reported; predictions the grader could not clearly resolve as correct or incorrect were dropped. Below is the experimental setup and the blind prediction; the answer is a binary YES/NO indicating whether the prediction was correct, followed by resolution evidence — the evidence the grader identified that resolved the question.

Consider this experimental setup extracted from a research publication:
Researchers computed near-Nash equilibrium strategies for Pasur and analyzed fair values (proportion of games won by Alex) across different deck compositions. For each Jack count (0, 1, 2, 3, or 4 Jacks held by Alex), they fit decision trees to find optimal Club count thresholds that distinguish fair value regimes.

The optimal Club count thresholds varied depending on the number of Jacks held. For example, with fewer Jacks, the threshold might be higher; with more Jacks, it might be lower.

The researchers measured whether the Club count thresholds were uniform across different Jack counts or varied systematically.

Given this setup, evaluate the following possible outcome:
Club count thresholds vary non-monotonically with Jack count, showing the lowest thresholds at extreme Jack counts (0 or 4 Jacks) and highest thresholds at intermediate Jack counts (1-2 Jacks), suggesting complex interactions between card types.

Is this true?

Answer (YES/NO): NO